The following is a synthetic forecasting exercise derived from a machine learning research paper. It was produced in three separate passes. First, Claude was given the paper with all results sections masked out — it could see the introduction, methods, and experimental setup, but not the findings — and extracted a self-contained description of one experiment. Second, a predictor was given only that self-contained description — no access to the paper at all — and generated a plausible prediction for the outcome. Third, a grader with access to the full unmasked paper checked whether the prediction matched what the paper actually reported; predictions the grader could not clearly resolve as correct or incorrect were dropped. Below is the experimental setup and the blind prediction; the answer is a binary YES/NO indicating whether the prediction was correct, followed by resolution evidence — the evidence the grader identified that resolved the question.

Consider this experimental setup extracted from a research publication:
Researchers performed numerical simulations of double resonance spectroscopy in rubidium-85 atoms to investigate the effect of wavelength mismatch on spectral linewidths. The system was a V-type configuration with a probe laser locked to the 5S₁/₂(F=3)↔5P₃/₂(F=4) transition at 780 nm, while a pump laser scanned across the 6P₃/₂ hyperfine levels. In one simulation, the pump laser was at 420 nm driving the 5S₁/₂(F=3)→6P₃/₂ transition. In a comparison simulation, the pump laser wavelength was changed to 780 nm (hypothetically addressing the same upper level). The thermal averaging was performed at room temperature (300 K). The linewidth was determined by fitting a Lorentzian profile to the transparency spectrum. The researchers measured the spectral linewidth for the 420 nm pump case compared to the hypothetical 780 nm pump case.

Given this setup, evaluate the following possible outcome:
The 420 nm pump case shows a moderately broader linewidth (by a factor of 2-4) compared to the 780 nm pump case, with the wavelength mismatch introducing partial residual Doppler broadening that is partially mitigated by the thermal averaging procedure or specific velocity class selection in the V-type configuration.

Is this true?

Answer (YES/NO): NO